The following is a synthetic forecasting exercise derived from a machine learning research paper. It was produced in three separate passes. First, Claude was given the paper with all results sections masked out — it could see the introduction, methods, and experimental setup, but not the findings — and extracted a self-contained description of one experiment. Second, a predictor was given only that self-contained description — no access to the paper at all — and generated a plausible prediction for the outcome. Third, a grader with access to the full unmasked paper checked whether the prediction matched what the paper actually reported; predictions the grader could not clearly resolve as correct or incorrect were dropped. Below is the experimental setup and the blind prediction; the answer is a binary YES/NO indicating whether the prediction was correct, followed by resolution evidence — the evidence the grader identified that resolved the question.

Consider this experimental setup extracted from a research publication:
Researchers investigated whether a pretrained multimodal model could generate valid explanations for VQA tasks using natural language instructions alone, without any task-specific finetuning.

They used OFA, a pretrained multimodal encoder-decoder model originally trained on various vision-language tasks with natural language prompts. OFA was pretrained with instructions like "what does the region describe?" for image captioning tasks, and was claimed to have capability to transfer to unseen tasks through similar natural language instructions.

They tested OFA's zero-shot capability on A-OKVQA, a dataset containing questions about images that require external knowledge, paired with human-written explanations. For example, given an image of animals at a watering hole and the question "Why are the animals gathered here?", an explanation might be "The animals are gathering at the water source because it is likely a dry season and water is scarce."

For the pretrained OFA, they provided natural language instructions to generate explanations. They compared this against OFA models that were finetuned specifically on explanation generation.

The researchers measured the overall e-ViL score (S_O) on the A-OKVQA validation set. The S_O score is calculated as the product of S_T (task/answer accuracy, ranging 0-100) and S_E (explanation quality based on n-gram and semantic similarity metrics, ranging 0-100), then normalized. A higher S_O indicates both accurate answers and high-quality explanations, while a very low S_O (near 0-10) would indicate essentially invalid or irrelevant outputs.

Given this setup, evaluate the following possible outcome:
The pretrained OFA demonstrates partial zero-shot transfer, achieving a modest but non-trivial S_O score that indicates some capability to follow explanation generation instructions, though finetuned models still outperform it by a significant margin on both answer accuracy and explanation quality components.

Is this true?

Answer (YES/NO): NO